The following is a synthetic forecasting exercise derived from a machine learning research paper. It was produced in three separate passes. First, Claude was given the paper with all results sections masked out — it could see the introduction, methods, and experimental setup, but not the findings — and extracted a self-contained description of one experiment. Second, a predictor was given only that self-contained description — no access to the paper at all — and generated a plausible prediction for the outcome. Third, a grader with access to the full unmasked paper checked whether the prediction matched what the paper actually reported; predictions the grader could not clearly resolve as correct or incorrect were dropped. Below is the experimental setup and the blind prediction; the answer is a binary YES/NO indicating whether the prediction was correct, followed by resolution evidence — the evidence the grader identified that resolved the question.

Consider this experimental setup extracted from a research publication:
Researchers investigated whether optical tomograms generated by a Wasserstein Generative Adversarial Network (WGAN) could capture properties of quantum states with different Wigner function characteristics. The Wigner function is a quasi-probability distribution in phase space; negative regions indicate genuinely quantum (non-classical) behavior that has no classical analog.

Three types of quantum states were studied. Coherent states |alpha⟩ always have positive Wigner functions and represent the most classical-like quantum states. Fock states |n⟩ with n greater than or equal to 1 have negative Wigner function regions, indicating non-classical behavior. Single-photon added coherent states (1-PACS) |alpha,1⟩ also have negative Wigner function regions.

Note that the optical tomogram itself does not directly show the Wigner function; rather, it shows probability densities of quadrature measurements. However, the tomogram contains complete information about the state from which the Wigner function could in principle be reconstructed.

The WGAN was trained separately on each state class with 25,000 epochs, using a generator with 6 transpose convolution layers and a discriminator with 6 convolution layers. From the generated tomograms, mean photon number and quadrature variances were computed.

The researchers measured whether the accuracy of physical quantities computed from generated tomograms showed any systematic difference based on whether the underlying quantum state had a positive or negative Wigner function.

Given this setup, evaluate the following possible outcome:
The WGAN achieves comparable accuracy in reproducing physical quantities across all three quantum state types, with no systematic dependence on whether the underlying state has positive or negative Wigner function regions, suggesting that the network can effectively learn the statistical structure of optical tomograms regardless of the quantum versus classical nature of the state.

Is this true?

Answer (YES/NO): YES